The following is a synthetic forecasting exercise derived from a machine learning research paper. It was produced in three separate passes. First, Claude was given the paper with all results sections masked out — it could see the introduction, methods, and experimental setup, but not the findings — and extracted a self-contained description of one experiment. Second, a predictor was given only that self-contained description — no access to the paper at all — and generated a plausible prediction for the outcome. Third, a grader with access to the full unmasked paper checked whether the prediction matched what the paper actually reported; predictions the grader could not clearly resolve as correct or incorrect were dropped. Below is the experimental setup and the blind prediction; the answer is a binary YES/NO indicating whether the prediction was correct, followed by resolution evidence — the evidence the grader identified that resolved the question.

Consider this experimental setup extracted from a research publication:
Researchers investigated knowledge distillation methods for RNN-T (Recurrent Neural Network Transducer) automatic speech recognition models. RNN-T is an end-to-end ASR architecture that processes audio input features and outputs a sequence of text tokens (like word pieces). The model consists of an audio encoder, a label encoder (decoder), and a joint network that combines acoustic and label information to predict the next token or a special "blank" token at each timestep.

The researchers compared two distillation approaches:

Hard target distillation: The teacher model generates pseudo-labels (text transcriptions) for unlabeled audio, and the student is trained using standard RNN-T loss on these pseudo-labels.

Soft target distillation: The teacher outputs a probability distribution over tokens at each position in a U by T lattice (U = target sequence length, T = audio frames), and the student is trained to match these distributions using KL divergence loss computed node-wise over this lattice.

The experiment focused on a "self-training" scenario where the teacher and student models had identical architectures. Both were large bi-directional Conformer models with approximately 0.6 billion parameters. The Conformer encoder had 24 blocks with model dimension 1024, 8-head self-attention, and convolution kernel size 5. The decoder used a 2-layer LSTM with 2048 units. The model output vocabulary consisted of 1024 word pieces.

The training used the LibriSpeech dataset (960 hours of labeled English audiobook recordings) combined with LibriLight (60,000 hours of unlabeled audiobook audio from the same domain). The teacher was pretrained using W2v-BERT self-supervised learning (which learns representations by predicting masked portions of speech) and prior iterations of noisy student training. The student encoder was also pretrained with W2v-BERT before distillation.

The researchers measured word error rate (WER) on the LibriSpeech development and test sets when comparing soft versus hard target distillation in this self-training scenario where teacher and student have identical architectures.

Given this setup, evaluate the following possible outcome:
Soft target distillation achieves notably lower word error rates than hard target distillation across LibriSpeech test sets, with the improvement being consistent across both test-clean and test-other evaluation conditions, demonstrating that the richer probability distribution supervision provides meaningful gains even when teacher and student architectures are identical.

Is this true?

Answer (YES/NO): NO